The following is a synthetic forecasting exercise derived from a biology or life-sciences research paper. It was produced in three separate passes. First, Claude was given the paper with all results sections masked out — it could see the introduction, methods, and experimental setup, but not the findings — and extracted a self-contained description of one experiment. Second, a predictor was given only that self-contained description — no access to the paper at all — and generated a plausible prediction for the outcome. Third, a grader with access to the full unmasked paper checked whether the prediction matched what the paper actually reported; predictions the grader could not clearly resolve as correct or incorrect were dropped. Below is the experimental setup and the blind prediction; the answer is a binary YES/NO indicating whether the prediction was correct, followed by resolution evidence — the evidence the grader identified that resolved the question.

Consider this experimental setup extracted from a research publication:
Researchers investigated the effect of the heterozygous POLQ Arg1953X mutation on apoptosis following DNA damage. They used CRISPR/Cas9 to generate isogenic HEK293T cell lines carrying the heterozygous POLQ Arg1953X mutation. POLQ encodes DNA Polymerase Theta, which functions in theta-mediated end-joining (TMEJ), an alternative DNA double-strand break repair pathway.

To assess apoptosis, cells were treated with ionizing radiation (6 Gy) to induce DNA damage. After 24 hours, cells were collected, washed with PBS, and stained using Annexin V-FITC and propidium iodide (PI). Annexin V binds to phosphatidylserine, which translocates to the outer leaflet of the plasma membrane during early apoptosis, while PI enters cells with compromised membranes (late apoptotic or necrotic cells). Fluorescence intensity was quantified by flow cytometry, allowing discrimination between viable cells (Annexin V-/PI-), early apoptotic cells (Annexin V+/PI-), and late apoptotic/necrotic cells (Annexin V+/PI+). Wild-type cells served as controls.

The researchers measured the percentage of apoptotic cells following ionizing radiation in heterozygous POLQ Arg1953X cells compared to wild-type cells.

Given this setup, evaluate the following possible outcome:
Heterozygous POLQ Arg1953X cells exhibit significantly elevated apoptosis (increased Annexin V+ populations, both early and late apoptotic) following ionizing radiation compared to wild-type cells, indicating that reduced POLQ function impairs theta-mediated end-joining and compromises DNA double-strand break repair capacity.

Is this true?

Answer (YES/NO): NO